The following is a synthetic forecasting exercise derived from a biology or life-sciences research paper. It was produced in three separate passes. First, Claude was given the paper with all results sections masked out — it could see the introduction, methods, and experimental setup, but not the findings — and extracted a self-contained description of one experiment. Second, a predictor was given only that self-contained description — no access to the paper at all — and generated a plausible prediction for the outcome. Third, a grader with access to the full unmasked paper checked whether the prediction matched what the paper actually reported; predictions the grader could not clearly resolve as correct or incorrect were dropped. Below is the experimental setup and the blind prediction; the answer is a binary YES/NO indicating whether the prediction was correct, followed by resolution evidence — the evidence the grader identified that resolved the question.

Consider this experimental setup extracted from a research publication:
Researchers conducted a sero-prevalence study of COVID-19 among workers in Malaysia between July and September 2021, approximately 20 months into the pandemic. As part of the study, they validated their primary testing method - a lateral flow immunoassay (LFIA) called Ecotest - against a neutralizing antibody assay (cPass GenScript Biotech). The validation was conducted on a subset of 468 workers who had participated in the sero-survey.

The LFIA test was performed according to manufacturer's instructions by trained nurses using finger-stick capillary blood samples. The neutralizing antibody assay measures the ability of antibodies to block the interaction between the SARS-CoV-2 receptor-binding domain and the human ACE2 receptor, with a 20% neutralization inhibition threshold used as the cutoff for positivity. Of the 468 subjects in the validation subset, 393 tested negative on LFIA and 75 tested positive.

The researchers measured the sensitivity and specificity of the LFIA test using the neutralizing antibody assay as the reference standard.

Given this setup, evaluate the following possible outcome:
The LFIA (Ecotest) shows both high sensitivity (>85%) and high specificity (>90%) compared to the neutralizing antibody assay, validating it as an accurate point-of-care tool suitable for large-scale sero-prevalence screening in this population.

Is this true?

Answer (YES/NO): NO